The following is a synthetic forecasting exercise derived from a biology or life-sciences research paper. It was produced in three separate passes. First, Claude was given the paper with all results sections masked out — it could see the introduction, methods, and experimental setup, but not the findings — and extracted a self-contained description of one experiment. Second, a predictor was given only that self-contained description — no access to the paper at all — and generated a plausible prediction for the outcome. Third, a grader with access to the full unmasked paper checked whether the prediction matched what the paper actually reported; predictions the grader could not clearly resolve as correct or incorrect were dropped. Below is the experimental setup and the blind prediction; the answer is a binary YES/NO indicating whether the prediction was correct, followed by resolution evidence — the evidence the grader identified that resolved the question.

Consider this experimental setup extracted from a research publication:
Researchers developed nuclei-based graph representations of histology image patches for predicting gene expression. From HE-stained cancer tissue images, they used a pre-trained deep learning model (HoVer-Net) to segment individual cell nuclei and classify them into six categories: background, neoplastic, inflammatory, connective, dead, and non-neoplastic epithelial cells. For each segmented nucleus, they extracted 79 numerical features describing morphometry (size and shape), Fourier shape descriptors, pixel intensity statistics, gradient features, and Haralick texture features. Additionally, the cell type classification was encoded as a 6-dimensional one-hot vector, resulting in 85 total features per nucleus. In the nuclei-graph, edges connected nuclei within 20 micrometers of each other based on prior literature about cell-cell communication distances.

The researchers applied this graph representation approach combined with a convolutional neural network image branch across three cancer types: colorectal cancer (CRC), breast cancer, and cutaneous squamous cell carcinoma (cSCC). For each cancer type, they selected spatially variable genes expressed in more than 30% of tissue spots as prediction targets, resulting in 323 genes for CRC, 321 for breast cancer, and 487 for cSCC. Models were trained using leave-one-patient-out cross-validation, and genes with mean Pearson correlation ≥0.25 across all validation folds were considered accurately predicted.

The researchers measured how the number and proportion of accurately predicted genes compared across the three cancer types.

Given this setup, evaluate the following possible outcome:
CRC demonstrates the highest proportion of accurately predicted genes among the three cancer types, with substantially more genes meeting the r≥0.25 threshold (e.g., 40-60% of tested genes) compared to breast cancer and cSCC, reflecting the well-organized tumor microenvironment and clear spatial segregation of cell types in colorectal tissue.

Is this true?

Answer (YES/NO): NO